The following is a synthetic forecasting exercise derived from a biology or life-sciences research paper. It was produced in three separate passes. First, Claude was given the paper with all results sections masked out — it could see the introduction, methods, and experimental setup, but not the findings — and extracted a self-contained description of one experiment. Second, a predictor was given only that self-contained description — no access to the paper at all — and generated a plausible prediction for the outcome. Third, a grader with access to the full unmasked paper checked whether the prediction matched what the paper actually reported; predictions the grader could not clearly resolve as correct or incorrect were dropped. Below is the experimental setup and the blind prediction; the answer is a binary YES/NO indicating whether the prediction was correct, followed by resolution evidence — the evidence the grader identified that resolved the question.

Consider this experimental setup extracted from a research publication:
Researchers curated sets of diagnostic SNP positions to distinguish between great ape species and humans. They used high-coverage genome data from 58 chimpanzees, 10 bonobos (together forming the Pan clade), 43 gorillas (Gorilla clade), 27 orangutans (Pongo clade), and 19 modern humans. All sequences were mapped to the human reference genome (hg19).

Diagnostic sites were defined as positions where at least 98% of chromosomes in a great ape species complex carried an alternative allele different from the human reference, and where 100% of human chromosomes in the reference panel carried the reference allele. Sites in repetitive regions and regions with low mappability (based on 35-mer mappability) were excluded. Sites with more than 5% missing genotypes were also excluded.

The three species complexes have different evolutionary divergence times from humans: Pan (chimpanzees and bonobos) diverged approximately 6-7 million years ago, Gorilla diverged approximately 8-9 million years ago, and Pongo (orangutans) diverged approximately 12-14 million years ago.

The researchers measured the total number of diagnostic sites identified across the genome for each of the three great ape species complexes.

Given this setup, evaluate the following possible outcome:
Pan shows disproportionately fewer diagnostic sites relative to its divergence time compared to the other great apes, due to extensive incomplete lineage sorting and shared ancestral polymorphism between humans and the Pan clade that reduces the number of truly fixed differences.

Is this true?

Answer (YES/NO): NO